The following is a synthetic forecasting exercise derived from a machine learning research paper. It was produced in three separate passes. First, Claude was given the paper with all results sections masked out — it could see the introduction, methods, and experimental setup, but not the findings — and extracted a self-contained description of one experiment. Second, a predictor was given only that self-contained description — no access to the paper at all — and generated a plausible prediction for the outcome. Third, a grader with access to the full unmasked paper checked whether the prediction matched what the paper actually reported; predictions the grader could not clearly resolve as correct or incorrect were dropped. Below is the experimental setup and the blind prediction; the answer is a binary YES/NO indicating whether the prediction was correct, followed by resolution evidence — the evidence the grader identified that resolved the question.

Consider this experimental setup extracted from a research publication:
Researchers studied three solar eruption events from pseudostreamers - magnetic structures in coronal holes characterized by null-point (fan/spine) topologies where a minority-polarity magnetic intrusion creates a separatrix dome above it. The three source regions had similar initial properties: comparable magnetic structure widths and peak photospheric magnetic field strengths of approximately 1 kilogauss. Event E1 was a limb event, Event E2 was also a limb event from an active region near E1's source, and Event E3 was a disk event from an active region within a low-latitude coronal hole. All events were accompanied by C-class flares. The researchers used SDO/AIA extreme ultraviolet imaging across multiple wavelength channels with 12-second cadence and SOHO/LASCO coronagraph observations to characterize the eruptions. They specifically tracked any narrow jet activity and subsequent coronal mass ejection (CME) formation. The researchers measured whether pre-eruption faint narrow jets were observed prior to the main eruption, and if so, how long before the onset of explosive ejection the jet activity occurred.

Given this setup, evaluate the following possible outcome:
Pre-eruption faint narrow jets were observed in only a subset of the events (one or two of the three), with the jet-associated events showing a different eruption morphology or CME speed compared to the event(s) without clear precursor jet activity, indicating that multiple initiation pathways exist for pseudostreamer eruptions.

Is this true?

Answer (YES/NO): NO